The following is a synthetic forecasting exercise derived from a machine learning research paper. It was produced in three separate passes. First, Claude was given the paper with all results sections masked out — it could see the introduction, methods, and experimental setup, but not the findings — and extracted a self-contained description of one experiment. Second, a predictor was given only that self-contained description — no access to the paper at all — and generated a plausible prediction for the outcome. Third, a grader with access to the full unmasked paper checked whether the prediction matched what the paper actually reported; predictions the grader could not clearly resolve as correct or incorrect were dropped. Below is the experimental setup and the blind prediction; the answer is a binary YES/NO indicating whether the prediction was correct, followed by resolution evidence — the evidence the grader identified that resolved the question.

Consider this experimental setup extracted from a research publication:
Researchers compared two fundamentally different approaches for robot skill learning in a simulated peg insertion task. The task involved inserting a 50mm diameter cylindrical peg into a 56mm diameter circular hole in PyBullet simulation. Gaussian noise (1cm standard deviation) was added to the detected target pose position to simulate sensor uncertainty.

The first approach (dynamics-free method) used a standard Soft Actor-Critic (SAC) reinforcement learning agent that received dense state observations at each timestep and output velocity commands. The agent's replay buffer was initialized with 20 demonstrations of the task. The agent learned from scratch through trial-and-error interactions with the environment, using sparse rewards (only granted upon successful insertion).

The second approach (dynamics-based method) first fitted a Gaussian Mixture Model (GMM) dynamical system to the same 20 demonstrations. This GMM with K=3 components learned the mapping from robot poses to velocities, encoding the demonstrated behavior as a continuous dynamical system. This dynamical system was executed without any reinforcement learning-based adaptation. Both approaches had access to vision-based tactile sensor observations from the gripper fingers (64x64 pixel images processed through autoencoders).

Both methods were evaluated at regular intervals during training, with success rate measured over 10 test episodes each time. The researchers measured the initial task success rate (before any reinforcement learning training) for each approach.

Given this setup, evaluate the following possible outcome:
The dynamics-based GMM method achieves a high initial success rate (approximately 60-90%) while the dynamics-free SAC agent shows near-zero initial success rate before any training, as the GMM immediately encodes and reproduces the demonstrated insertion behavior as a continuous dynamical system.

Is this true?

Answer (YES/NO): NO